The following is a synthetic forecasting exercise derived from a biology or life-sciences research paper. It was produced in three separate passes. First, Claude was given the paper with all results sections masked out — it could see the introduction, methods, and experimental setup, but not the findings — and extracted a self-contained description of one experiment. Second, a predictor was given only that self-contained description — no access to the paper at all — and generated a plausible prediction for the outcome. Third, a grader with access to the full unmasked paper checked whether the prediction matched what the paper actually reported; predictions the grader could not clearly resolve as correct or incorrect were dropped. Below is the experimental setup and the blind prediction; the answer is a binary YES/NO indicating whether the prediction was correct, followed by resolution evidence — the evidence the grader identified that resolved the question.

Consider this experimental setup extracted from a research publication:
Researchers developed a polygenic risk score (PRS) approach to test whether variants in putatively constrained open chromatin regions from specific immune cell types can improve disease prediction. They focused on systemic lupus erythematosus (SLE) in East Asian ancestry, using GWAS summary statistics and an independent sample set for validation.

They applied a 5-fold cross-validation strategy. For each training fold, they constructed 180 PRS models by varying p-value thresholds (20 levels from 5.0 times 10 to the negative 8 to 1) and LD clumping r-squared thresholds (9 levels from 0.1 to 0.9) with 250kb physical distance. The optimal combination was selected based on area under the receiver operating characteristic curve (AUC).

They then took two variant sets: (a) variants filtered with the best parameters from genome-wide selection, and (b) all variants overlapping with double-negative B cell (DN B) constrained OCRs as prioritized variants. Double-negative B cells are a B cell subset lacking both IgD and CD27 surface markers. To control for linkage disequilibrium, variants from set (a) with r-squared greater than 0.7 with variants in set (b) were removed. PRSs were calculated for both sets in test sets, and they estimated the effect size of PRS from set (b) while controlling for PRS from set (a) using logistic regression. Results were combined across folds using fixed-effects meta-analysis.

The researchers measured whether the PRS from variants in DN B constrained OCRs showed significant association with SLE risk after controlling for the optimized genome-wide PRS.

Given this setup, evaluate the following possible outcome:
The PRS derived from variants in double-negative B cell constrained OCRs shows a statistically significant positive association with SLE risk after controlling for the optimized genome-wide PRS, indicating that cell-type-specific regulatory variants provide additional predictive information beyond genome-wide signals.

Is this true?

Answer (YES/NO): YES